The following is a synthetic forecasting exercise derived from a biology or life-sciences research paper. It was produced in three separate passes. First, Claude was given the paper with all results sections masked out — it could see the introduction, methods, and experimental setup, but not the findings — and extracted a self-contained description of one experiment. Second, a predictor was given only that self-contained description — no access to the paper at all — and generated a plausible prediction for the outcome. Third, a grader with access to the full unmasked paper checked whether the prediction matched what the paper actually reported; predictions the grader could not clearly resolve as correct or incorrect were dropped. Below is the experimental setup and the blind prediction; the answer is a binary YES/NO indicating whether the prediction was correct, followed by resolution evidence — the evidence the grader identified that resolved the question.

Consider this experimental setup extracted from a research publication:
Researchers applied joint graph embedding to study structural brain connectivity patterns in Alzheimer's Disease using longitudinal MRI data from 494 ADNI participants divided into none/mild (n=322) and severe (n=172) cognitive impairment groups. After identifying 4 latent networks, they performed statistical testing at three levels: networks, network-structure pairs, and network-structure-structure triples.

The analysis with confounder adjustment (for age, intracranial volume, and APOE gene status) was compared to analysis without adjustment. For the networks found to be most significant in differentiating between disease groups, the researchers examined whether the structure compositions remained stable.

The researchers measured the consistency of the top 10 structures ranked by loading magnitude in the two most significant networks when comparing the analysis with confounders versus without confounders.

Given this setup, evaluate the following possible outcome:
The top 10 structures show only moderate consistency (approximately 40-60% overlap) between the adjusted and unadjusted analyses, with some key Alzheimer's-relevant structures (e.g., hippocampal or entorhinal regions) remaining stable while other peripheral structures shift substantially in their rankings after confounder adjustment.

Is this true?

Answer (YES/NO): NO